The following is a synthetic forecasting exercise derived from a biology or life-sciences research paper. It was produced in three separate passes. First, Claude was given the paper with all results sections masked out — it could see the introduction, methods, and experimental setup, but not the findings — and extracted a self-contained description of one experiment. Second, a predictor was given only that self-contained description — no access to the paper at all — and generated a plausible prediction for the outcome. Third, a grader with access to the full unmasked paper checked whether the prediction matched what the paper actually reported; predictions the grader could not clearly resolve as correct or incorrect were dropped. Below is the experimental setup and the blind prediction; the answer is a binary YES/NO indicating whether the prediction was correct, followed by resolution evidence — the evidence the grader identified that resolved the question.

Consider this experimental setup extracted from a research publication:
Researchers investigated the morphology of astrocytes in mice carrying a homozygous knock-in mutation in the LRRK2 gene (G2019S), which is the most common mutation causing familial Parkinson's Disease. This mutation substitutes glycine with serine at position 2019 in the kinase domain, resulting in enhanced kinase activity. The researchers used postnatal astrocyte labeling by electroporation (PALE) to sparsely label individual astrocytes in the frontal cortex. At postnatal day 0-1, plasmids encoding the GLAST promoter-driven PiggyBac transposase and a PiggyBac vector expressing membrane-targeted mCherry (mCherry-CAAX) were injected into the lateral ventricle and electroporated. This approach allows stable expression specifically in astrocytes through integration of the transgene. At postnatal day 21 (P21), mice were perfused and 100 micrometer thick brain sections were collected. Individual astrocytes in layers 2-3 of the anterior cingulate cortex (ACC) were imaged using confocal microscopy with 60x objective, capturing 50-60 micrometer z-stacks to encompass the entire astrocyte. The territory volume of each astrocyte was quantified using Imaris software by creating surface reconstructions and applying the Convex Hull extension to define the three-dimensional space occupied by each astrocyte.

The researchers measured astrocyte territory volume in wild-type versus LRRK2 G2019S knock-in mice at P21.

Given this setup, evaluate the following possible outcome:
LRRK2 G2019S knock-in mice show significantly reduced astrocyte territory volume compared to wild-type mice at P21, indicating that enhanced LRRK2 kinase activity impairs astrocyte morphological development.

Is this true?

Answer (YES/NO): YES